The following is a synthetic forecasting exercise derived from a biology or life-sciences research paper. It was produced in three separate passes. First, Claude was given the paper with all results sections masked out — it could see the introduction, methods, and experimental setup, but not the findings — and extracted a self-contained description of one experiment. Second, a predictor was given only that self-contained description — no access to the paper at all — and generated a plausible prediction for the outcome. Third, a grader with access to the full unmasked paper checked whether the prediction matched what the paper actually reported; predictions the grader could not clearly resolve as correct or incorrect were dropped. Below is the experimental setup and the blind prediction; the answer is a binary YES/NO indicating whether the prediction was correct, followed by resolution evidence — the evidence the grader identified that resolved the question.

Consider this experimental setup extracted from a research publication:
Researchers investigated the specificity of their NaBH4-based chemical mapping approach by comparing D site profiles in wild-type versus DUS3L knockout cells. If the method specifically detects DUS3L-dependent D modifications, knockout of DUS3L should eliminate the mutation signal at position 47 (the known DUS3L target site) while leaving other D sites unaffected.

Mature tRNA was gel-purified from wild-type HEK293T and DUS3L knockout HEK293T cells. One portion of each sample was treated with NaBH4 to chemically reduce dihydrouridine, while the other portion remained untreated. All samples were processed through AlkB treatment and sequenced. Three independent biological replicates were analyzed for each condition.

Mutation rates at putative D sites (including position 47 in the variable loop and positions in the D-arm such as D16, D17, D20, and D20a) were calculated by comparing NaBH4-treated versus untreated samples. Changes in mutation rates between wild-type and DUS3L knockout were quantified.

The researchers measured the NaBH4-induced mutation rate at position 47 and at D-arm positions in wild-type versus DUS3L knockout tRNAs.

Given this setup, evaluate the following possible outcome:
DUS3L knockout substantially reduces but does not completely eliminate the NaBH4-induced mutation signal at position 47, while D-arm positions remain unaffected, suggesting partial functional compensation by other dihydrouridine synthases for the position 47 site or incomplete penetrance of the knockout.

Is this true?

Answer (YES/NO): NO